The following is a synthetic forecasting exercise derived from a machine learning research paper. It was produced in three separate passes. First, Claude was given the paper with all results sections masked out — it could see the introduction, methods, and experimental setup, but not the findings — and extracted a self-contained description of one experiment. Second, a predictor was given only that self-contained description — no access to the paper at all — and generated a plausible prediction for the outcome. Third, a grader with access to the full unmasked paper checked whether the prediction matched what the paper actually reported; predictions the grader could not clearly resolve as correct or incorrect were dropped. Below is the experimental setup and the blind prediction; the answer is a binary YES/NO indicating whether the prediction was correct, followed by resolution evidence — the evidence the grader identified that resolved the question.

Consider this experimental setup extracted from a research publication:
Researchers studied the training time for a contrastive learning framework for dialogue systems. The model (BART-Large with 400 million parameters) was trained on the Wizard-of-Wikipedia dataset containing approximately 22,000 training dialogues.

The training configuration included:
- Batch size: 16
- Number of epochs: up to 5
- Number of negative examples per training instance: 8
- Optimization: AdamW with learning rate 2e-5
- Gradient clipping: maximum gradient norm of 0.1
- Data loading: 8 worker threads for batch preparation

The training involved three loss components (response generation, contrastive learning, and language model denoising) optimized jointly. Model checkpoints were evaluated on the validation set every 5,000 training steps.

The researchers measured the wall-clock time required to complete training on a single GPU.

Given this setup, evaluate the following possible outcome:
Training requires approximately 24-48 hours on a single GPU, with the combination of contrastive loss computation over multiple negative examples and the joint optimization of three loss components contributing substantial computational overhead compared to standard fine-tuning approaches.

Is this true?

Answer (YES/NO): NO